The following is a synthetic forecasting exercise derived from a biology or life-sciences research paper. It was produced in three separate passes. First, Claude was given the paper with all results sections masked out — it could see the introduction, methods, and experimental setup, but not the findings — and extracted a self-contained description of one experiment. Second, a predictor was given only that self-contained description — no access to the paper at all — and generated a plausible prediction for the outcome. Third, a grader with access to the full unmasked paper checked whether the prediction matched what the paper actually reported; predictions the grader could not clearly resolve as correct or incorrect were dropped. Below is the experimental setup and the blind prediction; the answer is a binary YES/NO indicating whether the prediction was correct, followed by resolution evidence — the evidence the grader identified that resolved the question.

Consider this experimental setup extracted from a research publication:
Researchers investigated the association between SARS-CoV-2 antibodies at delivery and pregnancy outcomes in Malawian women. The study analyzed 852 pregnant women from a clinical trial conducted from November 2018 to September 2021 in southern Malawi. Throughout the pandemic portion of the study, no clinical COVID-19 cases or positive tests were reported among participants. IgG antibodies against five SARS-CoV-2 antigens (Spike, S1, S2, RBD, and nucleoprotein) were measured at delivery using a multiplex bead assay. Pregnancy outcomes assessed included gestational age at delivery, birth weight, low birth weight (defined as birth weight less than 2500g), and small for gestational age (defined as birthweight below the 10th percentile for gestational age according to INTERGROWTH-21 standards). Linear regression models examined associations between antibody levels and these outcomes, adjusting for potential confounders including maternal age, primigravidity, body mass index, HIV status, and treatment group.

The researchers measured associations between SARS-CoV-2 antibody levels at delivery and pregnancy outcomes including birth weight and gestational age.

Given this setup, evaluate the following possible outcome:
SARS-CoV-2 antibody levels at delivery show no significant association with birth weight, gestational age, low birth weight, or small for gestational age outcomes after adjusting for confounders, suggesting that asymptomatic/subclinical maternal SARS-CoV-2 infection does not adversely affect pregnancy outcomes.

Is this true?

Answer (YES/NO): YES